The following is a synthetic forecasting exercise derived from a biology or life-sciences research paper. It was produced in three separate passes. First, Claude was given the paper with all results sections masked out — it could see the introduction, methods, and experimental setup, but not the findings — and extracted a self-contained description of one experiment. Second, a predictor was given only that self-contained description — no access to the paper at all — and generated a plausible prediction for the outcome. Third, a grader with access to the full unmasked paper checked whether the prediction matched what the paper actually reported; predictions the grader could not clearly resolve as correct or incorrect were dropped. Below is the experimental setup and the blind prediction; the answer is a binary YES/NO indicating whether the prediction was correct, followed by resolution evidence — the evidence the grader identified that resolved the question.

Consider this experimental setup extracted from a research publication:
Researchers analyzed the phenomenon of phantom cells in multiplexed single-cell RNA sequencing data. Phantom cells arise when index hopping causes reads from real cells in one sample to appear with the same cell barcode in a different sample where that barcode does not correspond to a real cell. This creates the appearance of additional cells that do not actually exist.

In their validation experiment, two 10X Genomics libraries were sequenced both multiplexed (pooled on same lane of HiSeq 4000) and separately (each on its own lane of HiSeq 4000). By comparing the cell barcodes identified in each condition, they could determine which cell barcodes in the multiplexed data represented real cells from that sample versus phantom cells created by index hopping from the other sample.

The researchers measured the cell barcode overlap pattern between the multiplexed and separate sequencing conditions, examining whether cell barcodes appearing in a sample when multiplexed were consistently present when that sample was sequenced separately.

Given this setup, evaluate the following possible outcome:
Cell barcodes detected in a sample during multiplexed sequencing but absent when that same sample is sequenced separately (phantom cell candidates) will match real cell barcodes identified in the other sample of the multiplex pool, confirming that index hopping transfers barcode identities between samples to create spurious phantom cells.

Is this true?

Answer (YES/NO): YES